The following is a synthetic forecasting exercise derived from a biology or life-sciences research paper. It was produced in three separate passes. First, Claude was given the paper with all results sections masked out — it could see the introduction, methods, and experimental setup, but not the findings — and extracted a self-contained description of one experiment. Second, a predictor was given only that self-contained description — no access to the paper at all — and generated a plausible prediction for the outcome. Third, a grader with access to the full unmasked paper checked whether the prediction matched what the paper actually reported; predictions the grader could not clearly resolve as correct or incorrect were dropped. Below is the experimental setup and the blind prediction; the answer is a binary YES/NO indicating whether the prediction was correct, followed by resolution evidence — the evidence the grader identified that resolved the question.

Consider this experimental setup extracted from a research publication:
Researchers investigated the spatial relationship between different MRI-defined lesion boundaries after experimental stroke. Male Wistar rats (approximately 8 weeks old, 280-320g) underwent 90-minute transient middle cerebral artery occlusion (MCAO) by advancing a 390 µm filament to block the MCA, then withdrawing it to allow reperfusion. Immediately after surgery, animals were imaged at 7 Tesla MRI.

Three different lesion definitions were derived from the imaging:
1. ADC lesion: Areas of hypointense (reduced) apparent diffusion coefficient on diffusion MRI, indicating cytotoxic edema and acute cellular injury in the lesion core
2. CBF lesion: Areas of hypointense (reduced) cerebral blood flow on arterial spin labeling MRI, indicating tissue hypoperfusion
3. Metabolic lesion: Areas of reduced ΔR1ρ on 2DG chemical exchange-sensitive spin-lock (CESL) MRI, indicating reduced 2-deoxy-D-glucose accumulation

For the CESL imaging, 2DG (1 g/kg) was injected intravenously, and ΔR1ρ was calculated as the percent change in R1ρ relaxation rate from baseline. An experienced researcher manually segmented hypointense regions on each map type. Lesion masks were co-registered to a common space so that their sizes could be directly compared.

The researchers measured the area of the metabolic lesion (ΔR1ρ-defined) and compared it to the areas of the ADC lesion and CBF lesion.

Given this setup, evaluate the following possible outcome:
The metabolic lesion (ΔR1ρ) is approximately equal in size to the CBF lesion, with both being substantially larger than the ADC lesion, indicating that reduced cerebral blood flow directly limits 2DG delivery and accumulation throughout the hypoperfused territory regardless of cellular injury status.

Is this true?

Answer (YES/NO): NO